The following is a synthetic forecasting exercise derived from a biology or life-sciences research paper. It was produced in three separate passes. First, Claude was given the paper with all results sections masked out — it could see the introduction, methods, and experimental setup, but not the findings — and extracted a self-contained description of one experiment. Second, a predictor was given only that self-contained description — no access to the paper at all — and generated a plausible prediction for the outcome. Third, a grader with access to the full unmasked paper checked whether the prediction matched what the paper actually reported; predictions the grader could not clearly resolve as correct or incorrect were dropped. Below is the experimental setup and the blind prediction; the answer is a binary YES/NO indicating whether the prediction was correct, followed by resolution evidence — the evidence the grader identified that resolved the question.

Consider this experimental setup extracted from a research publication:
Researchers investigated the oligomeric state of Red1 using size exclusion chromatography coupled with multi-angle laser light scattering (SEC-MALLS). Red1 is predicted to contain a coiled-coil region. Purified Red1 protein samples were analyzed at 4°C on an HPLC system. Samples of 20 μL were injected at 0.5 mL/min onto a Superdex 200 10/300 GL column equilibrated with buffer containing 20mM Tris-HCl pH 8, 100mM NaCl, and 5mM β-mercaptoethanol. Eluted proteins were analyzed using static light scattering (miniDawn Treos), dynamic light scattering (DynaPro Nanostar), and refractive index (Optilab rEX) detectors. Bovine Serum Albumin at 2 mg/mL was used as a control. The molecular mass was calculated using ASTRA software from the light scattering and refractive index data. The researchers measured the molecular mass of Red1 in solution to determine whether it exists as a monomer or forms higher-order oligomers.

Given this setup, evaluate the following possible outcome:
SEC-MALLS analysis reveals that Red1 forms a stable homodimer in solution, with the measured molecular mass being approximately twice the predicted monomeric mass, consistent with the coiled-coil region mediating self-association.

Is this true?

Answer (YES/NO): NO